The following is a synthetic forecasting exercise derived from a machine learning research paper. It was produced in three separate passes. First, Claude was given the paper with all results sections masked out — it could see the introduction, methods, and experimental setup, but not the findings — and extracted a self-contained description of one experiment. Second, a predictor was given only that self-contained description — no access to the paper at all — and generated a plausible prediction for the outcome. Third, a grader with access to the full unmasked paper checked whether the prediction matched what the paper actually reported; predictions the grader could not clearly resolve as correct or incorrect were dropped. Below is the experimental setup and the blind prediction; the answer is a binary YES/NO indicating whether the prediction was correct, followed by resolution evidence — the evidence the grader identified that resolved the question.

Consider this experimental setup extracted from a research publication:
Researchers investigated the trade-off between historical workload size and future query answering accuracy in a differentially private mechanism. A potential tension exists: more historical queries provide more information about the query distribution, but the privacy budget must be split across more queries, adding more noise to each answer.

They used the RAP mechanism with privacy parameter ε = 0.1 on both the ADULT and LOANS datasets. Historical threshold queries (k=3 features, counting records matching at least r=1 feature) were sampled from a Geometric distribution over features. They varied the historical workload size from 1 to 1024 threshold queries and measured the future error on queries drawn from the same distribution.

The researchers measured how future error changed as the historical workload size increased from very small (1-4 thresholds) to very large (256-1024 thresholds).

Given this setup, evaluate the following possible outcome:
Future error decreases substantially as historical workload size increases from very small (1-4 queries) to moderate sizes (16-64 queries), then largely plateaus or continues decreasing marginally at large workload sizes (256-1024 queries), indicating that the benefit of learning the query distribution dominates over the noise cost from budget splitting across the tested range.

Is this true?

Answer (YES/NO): YES